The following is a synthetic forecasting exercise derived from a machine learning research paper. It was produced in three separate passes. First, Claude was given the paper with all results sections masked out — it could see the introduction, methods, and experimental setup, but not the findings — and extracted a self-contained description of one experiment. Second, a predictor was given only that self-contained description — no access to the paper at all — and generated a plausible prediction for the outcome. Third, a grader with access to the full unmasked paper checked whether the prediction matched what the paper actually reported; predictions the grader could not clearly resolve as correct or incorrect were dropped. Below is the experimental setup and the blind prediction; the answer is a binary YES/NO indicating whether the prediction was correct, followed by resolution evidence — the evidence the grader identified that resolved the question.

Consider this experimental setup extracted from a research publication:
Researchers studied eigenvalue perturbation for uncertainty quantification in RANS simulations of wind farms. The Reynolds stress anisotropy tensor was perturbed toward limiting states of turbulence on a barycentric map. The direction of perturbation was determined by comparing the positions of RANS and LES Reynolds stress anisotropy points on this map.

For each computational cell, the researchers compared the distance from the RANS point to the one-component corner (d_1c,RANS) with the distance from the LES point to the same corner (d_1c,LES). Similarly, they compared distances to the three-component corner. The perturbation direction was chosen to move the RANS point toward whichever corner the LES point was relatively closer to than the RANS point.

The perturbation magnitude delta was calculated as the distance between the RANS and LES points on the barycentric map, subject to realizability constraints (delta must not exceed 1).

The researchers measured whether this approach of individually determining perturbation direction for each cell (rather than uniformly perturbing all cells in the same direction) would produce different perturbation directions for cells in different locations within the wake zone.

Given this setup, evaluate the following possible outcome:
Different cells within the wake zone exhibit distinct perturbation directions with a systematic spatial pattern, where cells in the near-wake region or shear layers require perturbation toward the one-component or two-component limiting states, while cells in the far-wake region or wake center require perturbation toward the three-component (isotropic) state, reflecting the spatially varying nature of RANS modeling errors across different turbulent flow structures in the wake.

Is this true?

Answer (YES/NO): NO